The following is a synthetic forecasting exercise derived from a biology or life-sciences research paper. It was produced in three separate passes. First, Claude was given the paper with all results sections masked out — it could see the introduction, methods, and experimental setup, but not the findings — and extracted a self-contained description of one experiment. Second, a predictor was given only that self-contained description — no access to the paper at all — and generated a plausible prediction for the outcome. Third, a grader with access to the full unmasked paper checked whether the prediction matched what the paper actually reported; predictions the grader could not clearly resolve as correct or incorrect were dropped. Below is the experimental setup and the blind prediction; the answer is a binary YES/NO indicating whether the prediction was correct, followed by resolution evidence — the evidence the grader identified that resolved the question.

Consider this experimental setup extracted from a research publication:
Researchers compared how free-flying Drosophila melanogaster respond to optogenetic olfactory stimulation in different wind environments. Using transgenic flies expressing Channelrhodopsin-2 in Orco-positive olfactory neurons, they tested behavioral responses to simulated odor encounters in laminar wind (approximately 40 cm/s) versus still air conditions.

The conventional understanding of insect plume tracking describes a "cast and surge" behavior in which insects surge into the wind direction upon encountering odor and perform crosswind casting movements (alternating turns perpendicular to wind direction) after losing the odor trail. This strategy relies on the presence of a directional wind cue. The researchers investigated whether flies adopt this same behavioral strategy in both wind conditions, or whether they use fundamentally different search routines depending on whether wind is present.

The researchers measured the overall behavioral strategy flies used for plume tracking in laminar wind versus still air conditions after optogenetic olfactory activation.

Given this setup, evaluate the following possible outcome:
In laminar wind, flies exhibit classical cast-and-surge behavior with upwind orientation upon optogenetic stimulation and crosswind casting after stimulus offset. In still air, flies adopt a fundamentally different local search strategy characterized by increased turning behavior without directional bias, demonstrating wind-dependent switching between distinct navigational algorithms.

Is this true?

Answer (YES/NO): YES